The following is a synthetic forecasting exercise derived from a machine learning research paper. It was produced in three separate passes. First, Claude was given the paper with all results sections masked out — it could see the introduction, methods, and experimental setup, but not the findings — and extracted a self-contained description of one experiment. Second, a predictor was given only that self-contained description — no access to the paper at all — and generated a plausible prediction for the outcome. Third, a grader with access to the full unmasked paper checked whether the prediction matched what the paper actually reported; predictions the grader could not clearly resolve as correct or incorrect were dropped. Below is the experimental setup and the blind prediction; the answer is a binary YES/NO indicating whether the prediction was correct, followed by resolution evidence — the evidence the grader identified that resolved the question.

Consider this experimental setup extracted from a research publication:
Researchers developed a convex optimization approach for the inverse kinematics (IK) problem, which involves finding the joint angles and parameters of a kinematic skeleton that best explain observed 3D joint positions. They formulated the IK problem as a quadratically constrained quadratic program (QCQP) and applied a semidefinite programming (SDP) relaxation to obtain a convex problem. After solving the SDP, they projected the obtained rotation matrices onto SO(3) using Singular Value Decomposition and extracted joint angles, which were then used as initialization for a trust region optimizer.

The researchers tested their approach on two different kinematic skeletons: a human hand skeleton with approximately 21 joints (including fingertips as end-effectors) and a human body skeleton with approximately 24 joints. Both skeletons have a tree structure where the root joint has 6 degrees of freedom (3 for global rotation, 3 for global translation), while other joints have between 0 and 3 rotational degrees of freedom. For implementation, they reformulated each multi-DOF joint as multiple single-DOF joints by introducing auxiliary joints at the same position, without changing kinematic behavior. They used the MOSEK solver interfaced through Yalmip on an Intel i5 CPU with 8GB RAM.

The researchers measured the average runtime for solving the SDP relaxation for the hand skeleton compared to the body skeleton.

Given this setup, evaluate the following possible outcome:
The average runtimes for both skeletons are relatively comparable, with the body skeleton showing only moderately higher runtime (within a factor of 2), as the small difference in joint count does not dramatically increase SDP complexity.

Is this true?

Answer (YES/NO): NO